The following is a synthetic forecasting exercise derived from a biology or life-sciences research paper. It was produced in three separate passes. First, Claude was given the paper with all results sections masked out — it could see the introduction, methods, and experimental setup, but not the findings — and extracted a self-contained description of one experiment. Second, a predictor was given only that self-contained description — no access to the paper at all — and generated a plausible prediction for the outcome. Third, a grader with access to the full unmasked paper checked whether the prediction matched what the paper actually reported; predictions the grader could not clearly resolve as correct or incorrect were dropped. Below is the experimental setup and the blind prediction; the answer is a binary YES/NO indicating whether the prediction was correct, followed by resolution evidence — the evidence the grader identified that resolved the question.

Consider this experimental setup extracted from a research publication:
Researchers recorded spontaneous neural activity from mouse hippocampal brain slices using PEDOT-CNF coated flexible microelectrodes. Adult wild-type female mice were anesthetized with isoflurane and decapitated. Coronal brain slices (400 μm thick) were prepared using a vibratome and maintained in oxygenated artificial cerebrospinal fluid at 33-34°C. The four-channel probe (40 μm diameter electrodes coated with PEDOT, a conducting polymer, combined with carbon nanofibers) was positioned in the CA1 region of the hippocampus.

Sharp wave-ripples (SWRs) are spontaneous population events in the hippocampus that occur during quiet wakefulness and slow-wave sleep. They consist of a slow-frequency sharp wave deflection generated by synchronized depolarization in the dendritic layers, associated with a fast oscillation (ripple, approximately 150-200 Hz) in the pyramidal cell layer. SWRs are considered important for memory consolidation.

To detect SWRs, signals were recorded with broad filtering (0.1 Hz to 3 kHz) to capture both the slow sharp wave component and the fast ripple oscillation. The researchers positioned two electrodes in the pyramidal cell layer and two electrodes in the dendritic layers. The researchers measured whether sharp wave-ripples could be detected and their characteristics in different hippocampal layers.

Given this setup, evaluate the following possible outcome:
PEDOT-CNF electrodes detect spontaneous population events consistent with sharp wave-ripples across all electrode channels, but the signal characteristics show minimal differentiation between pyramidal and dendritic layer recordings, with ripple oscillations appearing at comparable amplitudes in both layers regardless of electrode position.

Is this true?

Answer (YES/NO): NO